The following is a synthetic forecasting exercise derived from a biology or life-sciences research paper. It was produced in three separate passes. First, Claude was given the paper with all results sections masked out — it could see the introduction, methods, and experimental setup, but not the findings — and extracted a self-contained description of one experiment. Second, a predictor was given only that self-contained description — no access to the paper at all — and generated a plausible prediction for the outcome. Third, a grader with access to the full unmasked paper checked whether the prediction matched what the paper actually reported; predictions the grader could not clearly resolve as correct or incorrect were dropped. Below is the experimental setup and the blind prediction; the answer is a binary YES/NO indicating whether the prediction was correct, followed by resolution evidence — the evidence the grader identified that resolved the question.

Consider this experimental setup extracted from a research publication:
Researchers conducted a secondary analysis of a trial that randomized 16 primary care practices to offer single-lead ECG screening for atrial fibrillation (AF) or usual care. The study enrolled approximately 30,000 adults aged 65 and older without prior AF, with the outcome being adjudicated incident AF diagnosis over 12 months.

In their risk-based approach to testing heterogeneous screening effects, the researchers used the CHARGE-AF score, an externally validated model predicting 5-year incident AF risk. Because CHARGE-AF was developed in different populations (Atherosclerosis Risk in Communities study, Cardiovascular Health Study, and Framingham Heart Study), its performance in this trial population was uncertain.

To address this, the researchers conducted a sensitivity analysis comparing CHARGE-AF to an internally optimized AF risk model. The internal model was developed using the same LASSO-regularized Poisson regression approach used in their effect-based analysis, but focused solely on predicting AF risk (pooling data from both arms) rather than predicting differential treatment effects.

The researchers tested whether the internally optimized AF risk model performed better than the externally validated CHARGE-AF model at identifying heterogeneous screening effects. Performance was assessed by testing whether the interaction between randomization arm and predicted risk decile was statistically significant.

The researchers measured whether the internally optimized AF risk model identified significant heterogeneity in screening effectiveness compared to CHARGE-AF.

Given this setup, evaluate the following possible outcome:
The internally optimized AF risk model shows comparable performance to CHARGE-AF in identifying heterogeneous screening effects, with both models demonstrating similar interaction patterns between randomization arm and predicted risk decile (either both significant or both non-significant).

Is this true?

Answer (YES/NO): YES